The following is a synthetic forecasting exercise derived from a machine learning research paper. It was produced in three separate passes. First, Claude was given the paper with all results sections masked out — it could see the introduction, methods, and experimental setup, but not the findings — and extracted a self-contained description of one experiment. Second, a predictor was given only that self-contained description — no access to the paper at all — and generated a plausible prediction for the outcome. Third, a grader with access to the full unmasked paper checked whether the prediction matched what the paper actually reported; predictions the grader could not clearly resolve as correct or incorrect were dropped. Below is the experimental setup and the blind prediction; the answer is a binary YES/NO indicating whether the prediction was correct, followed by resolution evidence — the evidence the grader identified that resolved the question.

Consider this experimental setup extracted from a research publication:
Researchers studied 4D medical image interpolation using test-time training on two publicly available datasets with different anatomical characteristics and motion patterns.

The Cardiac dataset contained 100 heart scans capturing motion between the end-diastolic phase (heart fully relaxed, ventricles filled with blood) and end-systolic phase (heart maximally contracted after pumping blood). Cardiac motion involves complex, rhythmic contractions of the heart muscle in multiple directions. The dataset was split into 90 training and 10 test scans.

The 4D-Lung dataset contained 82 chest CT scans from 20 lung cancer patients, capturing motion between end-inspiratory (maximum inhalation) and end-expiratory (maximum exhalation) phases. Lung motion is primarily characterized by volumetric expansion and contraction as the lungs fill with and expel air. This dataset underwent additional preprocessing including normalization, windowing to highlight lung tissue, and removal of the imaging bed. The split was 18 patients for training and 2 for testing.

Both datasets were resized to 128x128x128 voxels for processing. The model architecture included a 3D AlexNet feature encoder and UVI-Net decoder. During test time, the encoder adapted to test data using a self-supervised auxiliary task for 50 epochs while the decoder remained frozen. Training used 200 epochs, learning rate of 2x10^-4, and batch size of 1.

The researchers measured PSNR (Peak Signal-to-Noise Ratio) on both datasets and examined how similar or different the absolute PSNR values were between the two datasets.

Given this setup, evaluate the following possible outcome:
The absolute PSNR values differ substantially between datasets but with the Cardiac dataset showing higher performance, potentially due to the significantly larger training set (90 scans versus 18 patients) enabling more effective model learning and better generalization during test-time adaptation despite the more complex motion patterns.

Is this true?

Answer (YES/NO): NO